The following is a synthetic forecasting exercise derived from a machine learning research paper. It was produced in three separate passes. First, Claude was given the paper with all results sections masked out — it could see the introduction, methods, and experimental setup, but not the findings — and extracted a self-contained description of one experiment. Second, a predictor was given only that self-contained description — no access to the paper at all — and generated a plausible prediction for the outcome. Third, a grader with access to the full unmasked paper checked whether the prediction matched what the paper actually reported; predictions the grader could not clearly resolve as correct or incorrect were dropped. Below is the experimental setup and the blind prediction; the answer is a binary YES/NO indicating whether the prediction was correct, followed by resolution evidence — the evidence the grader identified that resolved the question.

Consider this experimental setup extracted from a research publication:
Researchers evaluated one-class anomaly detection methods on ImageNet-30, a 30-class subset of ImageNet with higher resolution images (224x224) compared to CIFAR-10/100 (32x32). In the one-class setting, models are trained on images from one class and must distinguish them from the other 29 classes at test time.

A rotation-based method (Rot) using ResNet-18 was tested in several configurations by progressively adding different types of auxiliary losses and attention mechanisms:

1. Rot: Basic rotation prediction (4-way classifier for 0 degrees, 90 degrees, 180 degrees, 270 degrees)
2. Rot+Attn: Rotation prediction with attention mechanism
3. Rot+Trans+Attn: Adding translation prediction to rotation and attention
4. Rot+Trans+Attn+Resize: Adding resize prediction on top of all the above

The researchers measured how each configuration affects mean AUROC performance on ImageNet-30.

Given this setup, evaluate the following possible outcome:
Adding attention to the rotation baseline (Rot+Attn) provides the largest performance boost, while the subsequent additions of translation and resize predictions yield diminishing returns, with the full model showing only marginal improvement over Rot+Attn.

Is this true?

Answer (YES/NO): YES